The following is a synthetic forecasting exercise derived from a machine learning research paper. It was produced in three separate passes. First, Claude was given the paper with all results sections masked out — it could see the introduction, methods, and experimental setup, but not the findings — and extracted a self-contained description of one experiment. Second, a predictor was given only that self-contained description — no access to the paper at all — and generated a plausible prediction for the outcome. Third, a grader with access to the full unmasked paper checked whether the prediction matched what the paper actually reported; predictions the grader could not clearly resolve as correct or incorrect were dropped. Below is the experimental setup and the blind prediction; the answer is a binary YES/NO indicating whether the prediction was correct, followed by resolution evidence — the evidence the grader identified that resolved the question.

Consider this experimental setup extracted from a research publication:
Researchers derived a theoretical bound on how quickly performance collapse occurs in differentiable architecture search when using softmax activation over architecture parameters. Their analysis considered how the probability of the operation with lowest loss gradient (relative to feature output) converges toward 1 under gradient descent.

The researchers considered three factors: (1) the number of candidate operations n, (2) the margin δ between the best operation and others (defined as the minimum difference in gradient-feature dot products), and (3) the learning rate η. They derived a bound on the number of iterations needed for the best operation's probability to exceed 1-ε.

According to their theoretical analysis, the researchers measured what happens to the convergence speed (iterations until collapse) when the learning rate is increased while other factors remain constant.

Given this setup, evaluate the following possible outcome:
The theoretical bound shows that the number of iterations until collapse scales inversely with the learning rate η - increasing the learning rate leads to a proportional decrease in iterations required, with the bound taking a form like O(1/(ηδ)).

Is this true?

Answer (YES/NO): YES